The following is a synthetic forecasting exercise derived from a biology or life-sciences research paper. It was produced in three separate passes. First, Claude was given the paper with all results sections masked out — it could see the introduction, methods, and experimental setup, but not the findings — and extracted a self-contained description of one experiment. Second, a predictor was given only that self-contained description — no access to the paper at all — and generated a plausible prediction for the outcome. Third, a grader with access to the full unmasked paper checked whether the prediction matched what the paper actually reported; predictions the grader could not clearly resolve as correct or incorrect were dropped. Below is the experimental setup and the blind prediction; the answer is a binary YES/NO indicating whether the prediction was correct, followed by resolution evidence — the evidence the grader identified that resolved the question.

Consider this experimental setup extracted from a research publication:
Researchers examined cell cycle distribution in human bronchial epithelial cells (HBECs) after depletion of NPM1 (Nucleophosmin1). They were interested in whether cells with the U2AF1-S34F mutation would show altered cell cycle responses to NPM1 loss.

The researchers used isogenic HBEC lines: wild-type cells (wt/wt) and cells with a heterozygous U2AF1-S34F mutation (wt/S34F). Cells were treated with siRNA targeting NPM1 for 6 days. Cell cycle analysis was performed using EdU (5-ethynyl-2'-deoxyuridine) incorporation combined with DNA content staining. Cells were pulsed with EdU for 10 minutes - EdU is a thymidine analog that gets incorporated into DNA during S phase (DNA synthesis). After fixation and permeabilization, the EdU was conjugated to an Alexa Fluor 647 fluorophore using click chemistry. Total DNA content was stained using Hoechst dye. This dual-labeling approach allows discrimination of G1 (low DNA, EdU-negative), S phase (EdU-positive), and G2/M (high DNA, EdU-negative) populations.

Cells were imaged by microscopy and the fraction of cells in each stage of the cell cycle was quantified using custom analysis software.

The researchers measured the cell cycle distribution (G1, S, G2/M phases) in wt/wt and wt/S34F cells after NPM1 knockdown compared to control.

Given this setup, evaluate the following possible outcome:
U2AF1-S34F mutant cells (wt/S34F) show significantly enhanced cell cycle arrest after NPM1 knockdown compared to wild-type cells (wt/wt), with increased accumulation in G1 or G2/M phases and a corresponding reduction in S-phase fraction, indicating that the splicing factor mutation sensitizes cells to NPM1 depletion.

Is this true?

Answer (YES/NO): NO